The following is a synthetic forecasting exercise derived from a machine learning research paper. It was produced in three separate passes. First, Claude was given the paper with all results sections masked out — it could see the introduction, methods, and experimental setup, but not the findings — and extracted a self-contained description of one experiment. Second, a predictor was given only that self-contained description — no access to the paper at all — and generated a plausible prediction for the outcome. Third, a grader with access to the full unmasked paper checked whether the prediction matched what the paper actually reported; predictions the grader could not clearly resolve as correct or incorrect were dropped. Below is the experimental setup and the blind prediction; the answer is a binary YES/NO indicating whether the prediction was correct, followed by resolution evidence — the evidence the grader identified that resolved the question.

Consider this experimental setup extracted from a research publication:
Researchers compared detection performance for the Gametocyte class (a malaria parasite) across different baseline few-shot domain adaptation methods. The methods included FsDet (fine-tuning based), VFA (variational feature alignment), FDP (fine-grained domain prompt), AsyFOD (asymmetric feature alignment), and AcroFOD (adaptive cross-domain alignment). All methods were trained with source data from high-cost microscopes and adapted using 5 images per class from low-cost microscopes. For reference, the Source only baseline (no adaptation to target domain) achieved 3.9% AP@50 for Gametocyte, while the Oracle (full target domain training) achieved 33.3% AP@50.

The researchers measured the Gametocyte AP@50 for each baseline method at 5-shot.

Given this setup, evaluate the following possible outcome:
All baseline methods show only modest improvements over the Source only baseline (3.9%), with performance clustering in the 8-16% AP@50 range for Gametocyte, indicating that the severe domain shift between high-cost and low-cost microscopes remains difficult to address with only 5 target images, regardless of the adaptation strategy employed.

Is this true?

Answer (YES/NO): NO